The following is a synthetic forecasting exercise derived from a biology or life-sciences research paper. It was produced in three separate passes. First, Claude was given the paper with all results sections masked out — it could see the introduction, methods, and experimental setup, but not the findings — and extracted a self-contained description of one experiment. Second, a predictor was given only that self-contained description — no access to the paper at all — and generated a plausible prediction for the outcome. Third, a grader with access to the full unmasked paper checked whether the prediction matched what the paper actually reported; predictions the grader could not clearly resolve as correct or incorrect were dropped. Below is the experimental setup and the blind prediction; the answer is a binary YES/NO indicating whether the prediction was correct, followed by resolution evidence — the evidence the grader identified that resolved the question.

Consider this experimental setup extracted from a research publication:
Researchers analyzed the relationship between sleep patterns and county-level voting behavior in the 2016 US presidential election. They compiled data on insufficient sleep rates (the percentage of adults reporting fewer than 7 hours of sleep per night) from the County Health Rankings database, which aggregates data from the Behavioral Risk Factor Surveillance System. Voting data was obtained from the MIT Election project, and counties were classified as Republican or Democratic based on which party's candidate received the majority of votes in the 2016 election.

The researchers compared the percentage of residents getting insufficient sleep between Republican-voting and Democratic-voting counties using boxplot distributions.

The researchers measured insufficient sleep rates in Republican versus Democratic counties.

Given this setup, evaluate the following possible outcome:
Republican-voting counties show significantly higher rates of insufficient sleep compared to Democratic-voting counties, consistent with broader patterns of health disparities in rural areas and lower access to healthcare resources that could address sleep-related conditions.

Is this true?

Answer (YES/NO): NO